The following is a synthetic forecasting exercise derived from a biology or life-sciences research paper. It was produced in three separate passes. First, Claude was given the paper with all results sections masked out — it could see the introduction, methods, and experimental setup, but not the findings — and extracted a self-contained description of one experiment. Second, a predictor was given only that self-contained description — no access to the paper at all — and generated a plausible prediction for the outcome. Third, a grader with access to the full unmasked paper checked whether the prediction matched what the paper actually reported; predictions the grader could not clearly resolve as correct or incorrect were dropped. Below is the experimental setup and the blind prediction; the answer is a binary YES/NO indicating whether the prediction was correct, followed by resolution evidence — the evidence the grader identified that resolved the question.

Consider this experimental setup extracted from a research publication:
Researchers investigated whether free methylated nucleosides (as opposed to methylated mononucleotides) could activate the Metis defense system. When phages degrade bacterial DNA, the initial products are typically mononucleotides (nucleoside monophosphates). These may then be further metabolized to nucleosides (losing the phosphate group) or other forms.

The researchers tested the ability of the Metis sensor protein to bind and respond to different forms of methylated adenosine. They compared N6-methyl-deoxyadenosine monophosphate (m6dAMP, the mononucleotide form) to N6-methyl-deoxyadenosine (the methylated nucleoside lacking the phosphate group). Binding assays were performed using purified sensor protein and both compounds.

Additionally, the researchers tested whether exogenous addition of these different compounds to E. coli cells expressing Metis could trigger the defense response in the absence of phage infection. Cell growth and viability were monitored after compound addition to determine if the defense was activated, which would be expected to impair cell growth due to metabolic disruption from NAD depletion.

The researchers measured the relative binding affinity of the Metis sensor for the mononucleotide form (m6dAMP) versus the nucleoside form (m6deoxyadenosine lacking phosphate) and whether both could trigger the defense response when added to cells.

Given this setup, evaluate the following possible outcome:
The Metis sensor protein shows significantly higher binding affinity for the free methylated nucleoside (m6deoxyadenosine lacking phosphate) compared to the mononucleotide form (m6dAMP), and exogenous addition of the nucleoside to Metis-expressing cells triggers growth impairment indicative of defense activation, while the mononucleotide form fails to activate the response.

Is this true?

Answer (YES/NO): NO